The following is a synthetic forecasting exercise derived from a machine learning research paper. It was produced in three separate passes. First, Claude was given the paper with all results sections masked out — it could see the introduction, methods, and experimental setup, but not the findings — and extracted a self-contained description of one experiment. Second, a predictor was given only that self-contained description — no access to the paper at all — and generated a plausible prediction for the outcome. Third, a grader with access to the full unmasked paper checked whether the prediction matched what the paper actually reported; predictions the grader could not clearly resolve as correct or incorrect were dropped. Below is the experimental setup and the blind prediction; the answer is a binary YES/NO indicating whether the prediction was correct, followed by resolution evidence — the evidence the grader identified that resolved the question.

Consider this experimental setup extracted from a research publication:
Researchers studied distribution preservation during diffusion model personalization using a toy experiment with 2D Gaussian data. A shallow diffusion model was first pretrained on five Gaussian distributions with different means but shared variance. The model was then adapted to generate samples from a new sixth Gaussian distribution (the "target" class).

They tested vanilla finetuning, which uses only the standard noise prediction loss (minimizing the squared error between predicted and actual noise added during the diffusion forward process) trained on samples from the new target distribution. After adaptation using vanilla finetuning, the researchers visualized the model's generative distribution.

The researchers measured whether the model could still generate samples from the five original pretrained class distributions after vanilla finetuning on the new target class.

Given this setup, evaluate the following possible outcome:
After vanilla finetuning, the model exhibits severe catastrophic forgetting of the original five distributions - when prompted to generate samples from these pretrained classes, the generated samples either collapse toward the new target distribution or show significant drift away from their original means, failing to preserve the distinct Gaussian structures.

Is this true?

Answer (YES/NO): YES